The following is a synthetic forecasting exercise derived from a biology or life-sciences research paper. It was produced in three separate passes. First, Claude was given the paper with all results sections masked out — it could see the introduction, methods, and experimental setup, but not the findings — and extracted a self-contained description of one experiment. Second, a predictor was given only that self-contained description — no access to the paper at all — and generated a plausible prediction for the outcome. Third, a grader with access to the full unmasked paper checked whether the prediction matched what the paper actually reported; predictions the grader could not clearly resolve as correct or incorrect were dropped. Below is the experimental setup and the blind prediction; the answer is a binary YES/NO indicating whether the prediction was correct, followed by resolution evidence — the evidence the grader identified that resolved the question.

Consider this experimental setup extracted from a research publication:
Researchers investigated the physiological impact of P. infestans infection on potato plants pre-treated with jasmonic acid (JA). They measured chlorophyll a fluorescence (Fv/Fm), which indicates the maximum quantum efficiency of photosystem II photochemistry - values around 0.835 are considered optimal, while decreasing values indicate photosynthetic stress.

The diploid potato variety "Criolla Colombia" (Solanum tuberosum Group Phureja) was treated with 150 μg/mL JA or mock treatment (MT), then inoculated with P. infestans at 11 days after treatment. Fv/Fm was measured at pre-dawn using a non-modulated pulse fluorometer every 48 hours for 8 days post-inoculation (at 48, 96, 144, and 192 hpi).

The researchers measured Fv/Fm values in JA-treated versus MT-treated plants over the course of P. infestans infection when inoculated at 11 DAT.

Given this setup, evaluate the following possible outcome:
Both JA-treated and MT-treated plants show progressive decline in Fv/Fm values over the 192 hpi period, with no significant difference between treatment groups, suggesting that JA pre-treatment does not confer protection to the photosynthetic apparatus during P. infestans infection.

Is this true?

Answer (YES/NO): NO